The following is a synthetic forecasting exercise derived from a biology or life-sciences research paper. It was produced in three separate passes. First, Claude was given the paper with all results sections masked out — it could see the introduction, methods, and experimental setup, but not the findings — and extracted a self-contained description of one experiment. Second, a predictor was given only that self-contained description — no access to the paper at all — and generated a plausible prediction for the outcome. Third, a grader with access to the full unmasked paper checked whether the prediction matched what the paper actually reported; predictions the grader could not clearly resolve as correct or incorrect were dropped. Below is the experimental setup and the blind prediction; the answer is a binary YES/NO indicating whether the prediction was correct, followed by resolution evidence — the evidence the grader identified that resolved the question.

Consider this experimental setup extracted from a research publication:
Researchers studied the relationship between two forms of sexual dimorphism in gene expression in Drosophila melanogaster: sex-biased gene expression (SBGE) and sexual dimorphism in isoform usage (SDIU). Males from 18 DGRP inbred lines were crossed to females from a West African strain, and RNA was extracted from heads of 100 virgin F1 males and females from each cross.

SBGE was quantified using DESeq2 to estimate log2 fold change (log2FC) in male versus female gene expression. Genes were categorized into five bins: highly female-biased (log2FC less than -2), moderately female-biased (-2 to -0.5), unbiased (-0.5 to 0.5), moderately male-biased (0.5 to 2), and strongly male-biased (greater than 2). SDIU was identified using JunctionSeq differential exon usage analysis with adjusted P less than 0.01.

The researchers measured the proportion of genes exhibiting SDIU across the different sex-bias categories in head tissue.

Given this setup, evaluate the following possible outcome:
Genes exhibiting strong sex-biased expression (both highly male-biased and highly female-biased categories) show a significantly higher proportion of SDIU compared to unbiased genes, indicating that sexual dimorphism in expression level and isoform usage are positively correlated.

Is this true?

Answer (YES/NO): YES